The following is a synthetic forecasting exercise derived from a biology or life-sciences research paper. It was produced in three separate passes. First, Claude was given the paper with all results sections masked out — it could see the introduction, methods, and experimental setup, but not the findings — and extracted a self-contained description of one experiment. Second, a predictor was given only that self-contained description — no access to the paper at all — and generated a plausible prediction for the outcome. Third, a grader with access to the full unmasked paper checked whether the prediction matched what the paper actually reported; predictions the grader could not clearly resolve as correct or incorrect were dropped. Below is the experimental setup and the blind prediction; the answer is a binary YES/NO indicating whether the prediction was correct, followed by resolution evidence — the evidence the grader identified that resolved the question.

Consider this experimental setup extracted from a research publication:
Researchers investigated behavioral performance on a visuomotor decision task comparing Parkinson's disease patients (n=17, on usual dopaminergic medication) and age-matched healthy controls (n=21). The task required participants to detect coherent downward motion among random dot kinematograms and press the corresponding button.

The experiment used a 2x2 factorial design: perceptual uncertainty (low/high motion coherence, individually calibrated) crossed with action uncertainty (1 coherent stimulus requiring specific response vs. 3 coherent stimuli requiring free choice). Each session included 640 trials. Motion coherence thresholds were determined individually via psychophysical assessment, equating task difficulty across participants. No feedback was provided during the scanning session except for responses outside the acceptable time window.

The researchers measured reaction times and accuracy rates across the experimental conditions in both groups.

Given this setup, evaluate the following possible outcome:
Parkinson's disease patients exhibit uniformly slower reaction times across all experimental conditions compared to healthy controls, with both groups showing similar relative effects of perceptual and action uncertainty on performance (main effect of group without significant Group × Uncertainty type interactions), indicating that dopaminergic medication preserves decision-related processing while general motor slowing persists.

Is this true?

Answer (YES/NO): NO